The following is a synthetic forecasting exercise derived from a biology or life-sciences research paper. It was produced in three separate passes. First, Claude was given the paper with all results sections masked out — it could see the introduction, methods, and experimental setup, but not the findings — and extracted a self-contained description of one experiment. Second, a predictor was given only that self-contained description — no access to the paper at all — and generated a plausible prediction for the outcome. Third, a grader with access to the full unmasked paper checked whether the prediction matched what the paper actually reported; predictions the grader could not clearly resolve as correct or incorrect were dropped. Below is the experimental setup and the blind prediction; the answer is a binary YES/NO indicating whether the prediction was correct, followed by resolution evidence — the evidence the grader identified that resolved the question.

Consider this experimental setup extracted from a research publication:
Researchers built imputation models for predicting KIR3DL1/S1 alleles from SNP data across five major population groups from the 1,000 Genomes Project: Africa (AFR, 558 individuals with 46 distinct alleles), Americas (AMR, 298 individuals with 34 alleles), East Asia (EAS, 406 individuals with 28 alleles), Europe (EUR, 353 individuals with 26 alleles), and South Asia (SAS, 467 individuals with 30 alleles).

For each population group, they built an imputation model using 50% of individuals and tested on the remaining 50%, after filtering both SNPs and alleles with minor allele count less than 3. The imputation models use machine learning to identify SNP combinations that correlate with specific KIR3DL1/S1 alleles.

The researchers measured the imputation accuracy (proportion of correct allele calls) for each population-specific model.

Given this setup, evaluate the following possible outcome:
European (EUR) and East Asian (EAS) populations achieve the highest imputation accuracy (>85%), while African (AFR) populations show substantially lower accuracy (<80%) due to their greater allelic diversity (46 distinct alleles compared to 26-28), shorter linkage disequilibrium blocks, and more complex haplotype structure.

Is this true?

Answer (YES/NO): NO